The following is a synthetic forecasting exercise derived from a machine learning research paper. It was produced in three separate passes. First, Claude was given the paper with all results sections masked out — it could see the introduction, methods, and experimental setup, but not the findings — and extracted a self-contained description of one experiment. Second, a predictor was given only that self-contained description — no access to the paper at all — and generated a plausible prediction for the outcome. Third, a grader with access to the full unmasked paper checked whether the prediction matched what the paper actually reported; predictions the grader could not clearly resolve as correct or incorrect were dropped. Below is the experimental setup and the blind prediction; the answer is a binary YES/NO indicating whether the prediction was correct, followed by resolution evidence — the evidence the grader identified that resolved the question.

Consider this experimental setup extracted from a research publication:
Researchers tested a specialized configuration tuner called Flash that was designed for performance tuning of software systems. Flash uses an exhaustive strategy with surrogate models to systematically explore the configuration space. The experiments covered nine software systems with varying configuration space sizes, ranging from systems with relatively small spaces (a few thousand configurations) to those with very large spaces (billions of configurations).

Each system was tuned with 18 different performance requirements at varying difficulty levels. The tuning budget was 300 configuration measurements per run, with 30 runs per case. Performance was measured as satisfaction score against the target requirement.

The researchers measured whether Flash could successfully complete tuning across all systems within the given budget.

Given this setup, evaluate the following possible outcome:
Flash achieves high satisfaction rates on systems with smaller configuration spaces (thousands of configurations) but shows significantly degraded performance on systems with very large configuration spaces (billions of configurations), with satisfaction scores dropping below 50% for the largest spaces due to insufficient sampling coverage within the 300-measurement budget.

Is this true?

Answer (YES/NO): NO